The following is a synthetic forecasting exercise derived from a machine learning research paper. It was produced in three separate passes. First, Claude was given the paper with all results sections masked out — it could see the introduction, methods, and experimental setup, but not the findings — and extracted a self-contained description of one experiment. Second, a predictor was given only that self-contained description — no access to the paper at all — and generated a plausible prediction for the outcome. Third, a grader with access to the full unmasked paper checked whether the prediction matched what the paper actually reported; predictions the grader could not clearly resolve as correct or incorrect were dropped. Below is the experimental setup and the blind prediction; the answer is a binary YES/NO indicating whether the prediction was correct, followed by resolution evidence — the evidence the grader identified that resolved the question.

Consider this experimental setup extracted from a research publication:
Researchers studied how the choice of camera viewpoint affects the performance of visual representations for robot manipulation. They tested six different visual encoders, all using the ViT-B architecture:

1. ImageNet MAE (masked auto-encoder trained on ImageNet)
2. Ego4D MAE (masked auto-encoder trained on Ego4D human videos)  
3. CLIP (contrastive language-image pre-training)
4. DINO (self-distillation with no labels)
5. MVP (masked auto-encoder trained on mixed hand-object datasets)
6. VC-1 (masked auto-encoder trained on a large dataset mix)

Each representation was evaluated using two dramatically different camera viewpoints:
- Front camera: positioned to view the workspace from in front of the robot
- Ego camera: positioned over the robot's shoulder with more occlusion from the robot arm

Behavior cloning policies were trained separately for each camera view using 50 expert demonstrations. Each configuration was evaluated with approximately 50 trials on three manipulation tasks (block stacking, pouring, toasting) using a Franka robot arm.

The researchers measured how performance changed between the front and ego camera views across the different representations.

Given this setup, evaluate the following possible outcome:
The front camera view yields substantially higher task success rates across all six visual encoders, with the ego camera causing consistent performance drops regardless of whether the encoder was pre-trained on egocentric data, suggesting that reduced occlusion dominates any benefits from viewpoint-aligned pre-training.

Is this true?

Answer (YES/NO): YES